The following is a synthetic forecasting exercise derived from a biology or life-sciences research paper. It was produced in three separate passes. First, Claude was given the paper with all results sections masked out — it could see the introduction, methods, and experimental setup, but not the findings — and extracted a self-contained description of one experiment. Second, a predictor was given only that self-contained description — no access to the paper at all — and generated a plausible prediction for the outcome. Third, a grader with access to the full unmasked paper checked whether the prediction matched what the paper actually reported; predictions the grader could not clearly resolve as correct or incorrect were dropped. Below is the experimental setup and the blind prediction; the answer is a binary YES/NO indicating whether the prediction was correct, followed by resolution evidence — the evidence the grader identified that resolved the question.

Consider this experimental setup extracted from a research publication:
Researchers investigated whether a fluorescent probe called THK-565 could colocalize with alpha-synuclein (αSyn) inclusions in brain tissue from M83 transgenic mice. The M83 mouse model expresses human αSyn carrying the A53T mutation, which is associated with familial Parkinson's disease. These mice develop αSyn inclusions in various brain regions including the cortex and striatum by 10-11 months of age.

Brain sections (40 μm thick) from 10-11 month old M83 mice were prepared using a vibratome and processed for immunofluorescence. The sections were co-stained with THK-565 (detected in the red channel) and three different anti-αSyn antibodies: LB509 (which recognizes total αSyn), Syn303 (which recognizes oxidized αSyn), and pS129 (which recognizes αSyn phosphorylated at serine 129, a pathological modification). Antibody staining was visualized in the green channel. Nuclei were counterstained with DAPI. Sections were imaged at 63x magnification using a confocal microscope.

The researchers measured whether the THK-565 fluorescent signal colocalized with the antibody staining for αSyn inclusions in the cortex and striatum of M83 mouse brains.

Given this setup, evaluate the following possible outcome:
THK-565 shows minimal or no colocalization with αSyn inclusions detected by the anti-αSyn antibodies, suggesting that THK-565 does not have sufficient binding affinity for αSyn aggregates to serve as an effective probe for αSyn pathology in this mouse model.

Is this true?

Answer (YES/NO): NO